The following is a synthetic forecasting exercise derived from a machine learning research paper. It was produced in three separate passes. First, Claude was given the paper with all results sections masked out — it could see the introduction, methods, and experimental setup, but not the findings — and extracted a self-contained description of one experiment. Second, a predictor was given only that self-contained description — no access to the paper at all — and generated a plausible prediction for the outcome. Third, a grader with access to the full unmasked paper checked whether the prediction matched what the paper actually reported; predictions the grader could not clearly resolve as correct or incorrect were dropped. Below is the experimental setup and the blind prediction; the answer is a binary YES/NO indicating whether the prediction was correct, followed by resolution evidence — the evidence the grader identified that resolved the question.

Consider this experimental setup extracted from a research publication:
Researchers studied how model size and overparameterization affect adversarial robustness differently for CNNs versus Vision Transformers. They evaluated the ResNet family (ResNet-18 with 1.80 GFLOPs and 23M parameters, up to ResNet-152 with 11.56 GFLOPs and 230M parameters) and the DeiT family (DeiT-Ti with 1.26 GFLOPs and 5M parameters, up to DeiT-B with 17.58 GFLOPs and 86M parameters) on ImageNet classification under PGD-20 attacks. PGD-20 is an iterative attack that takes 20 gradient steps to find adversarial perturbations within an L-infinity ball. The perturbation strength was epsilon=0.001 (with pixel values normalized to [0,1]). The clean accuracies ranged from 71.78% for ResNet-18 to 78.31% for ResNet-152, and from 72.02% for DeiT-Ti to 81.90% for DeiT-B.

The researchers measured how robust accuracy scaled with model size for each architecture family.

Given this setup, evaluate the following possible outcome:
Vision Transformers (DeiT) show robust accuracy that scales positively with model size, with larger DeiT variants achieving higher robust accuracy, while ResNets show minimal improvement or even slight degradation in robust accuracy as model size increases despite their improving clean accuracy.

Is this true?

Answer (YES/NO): NO